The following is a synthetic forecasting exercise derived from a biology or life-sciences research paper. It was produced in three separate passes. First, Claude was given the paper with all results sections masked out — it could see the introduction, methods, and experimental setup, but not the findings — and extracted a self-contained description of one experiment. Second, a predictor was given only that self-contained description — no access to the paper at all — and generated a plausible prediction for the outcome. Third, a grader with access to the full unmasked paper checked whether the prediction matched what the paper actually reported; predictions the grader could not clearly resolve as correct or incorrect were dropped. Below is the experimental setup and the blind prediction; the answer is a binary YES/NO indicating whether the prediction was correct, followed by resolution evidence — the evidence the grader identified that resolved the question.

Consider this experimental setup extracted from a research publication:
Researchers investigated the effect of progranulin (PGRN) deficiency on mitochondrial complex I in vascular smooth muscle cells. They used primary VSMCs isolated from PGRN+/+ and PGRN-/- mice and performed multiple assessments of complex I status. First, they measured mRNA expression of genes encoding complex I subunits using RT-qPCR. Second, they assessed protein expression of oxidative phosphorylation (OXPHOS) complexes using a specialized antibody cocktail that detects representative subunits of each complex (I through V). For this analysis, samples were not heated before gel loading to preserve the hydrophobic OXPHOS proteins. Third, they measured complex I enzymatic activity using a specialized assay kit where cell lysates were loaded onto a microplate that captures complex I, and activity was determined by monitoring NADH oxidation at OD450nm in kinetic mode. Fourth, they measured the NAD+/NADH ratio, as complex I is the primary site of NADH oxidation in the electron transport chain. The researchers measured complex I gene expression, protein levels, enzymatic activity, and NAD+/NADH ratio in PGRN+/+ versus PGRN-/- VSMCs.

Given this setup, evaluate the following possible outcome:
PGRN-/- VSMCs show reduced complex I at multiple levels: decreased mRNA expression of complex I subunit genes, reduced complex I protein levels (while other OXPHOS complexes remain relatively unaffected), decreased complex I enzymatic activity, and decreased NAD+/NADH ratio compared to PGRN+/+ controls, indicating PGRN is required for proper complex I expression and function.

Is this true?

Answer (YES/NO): NO